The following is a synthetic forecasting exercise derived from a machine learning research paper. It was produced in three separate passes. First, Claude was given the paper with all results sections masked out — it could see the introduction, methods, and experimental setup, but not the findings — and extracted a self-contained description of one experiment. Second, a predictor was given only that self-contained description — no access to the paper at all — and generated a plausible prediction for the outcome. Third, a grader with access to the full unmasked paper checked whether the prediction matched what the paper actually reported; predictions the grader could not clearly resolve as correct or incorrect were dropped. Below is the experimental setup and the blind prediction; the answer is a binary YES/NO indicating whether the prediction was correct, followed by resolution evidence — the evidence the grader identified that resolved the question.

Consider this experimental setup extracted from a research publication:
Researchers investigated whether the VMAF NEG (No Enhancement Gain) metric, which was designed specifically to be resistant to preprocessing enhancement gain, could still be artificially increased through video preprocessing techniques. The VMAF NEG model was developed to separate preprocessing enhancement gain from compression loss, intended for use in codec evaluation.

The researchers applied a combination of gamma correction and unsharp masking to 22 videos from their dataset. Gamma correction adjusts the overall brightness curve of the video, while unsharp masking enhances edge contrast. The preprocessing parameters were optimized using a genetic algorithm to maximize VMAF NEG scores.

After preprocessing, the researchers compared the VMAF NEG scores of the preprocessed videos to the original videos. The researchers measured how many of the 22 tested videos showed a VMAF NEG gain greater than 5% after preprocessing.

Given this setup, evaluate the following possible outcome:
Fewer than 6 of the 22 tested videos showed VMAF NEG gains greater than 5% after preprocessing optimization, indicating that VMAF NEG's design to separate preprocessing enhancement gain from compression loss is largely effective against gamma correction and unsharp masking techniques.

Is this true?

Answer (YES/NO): NO